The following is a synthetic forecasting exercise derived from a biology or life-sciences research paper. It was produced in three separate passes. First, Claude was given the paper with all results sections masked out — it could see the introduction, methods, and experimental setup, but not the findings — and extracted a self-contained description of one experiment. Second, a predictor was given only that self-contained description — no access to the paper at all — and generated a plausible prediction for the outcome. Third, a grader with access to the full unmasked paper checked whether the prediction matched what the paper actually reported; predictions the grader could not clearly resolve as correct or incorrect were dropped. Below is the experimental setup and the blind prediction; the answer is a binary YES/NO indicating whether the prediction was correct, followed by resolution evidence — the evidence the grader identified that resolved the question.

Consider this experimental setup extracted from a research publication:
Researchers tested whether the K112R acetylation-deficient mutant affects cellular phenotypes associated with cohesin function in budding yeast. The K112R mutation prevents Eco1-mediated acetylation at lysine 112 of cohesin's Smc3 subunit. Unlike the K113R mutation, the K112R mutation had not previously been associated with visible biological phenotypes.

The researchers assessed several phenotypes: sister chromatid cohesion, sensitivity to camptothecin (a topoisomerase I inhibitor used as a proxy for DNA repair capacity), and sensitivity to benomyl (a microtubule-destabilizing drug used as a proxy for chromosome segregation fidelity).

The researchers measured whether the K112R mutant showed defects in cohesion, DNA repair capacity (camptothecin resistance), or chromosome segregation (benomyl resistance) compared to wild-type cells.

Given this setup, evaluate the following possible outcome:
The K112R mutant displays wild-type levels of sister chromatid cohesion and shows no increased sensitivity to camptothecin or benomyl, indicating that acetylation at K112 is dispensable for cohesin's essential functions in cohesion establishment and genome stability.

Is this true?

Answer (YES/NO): YES